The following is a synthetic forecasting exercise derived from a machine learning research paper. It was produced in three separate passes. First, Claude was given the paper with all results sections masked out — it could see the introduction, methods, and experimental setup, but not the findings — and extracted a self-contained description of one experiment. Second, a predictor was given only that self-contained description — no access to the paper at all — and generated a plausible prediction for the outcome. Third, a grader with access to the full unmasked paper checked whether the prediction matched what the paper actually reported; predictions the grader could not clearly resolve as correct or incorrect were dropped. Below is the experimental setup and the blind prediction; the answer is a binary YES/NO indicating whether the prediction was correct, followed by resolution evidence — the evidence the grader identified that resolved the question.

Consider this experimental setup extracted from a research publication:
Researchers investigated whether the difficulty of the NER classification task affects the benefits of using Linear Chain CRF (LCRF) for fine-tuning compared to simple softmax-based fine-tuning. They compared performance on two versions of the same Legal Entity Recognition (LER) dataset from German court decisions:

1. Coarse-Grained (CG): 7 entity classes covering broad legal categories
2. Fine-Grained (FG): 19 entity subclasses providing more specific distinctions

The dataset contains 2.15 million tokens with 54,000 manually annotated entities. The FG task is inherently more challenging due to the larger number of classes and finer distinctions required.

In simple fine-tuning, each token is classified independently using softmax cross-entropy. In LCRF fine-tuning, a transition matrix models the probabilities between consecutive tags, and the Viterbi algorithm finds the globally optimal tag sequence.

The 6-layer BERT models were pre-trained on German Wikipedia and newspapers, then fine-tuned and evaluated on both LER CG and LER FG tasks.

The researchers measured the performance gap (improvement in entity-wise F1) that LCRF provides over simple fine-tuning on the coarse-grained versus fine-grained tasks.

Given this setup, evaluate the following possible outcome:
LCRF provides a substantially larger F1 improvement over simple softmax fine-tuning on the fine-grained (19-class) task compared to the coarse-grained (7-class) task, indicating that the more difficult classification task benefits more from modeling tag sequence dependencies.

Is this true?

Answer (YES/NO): YES